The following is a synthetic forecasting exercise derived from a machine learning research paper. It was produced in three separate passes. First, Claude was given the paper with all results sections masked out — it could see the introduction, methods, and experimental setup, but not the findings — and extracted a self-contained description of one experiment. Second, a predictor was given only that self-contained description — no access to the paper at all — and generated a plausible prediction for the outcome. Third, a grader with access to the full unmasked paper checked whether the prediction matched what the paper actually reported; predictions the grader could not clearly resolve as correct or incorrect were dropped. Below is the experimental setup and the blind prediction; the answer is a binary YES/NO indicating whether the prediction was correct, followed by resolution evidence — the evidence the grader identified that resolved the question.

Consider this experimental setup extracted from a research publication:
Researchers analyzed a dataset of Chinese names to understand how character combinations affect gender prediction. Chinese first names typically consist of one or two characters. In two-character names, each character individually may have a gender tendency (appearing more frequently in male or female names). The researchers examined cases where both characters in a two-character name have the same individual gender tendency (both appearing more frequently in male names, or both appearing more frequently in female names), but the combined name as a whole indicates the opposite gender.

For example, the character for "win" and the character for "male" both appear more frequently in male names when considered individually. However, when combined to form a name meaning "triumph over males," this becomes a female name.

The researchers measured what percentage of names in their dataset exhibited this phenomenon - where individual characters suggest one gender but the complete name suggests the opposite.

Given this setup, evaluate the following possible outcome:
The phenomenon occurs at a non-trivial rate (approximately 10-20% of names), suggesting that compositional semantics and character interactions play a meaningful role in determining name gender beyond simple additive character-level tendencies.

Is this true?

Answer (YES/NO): NO